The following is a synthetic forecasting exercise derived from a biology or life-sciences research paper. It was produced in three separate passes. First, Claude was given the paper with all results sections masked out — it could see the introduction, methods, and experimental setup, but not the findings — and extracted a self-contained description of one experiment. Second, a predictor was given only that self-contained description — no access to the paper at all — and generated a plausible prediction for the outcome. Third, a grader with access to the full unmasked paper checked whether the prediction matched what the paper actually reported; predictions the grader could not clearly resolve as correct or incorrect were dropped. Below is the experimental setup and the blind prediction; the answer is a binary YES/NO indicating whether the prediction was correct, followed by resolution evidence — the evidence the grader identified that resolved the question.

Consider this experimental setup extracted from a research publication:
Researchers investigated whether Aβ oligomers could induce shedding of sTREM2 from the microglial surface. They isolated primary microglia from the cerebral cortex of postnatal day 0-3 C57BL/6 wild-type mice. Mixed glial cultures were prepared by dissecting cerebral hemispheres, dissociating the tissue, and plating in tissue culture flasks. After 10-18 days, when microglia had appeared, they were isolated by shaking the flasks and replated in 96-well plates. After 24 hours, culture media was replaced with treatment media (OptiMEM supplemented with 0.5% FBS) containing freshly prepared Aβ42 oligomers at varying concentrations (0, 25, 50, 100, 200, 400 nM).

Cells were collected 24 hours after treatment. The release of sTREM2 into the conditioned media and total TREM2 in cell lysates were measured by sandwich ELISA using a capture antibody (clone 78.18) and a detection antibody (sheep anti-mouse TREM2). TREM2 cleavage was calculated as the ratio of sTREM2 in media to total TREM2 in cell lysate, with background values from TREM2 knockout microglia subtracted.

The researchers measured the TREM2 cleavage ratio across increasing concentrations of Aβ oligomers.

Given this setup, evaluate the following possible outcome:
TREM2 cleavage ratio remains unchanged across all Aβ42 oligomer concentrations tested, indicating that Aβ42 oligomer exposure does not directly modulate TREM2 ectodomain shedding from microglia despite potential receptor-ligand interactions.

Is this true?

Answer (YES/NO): NO